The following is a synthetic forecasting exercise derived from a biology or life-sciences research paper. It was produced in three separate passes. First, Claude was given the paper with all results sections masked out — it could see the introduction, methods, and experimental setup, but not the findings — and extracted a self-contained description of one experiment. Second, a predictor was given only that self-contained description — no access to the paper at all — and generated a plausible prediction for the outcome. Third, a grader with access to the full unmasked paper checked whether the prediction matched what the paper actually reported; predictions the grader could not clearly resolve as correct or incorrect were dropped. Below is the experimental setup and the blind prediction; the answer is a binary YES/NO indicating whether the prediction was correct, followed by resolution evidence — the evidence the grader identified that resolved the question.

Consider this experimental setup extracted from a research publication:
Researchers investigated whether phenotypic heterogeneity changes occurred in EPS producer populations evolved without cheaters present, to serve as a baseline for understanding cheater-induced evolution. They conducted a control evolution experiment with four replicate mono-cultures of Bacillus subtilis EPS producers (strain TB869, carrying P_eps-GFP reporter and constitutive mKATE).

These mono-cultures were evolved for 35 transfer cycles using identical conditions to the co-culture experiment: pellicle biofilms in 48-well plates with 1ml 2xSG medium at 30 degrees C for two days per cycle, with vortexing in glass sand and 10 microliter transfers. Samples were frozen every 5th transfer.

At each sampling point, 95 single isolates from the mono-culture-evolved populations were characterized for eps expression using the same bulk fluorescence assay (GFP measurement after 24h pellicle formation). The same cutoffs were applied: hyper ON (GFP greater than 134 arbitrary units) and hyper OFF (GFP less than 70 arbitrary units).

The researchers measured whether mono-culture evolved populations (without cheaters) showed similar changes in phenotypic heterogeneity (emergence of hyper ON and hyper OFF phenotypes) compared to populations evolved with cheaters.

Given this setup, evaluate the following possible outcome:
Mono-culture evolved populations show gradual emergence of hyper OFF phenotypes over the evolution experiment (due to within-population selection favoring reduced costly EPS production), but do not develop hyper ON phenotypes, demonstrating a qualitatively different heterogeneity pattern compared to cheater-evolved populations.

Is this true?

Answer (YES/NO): NO